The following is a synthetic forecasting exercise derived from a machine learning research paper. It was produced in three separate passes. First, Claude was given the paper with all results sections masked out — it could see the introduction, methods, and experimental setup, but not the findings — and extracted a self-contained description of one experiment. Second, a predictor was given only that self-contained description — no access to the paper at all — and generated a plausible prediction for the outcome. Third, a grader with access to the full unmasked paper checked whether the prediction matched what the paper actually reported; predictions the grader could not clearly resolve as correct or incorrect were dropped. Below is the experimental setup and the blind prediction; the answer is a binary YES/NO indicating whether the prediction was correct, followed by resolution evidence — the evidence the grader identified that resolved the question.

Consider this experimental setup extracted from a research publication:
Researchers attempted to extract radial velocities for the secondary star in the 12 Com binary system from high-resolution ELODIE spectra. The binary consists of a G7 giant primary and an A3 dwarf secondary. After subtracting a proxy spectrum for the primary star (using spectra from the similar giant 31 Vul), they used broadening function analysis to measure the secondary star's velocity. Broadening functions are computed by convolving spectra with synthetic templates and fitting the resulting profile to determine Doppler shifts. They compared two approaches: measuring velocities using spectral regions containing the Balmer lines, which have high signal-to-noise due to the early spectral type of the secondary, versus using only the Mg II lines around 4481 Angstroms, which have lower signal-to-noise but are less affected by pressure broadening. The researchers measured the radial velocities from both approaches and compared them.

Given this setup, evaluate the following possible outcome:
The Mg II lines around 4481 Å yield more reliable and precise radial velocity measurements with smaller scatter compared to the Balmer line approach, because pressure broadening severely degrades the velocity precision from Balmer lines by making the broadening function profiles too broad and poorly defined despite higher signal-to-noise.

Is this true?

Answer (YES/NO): NO